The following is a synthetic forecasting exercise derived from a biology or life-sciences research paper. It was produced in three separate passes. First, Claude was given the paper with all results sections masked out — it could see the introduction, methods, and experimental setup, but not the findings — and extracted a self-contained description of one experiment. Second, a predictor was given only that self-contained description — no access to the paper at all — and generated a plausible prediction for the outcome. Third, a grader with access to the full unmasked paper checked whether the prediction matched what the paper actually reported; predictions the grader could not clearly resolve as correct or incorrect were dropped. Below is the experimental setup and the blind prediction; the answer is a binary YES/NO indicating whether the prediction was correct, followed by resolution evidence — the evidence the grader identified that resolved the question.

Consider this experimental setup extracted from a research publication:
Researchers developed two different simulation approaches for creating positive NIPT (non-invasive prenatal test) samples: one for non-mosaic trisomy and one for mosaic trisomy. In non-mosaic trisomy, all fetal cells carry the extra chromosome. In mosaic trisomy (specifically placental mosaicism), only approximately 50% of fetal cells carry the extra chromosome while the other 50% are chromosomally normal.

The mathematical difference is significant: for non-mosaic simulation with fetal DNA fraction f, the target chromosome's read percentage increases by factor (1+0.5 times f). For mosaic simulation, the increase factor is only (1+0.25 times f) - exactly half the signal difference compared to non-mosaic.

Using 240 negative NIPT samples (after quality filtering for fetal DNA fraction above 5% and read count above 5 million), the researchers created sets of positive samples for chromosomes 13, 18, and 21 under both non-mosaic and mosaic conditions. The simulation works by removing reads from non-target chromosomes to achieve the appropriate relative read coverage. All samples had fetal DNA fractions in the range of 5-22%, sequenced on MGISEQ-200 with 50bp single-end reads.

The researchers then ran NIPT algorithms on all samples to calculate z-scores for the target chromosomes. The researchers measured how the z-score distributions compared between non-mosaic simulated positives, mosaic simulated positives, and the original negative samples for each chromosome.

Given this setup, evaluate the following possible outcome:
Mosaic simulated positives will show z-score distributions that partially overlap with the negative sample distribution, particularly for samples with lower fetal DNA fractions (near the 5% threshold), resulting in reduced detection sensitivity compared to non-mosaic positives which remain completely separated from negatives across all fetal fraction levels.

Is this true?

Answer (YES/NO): YES